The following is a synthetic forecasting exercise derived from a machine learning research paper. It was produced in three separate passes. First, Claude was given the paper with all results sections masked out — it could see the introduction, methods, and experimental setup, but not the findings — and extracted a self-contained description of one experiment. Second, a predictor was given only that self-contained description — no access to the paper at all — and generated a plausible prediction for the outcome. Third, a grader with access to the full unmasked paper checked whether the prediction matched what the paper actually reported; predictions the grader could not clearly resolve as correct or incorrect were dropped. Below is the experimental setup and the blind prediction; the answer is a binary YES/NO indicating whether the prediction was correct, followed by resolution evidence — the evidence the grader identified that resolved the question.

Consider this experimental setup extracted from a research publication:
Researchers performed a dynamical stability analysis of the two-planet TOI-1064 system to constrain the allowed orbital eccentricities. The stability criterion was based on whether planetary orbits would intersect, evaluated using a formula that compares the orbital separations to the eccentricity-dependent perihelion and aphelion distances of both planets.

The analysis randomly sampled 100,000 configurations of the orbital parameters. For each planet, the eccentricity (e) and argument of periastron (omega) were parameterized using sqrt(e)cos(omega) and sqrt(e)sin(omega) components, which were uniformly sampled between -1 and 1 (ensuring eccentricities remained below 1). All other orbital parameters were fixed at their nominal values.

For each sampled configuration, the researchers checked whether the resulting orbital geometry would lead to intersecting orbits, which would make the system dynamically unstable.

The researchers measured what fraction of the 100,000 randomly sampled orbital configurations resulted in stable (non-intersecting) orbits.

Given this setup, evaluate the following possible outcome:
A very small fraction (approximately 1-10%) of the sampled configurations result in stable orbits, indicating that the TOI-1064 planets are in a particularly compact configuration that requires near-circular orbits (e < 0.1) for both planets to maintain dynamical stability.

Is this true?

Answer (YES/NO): NO